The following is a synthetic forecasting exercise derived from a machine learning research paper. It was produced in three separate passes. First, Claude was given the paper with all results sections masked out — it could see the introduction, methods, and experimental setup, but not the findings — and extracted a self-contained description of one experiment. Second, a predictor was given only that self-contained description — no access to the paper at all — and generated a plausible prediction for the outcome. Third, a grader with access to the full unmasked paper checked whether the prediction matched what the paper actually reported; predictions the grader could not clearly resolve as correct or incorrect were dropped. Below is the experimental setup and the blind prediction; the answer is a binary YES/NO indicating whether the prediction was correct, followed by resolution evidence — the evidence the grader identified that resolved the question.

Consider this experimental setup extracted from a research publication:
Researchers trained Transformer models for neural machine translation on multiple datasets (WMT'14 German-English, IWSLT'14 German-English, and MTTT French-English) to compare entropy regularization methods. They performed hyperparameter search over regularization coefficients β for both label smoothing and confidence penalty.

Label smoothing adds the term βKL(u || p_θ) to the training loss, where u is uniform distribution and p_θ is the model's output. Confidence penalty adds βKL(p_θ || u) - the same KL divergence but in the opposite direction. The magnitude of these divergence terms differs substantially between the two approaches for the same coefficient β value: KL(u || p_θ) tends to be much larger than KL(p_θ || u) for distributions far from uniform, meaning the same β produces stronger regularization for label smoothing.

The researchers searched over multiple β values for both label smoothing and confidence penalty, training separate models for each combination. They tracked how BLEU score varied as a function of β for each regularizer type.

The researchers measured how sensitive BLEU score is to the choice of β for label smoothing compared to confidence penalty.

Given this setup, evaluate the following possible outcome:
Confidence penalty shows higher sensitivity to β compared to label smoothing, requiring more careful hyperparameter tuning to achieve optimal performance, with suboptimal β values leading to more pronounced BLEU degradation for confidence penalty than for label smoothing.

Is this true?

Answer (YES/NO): NO